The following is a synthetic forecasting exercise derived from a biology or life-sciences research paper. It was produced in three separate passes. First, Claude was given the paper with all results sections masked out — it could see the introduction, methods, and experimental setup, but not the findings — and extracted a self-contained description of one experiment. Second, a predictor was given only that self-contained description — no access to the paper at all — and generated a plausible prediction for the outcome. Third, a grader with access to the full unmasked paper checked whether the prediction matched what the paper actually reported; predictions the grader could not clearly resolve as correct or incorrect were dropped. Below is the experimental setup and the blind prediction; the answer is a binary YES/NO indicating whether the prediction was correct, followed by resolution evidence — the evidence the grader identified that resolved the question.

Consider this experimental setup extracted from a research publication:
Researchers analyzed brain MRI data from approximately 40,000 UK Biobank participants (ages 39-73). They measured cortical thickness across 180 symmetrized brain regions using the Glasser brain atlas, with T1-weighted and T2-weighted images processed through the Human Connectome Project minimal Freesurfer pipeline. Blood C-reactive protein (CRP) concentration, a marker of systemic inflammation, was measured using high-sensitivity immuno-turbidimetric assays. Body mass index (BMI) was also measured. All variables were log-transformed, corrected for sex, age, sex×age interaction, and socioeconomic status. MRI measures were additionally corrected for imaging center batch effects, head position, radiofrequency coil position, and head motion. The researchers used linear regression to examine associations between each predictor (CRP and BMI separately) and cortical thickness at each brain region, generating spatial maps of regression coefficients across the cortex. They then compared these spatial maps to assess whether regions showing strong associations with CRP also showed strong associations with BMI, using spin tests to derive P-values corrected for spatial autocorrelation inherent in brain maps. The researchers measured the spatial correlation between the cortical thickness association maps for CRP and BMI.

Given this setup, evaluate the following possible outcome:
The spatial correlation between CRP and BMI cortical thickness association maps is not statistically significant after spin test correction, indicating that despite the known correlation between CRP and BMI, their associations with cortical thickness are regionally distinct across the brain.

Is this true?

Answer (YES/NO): NO